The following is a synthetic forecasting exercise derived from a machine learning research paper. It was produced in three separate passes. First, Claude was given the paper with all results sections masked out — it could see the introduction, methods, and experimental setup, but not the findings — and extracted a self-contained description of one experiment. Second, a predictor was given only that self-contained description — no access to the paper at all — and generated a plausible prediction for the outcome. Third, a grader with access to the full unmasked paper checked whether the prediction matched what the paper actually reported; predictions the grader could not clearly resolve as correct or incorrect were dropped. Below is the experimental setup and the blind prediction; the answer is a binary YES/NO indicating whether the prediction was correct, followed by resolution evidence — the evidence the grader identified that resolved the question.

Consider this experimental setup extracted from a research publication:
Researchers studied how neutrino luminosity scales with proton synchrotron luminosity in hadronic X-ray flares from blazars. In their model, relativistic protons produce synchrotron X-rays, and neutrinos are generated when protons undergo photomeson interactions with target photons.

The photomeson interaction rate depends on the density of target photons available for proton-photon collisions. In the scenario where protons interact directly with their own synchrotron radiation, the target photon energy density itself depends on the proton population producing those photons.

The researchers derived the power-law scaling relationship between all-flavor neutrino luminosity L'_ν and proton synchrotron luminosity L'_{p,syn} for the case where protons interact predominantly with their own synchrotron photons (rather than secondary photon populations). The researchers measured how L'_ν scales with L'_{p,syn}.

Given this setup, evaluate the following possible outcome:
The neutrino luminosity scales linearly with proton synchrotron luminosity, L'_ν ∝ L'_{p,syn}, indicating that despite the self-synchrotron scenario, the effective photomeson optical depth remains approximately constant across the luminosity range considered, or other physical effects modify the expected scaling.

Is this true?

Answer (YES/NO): NO